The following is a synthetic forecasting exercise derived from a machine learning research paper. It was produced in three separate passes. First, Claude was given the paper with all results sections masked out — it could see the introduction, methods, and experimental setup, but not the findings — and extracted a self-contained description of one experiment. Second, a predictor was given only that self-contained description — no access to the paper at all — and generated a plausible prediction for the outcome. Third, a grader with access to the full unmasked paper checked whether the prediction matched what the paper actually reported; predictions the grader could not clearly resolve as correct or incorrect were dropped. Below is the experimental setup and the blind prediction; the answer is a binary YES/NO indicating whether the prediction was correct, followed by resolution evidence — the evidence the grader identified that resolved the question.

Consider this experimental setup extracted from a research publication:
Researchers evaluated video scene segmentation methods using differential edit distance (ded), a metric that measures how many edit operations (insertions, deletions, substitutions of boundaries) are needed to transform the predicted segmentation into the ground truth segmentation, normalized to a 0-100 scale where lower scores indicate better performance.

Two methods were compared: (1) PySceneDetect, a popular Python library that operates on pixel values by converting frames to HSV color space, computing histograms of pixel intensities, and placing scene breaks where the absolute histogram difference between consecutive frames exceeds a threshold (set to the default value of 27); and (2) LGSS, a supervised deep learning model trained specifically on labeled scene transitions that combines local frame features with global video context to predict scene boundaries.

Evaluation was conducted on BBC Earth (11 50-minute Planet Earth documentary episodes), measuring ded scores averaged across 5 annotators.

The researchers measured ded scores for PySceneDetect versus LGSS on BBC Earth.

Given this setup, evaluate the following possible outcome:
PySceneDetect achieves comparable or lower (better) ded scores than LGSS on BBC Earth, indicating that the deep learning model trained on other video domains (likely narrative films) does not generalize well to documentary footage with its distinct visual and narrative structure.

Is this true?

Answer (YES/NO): YES